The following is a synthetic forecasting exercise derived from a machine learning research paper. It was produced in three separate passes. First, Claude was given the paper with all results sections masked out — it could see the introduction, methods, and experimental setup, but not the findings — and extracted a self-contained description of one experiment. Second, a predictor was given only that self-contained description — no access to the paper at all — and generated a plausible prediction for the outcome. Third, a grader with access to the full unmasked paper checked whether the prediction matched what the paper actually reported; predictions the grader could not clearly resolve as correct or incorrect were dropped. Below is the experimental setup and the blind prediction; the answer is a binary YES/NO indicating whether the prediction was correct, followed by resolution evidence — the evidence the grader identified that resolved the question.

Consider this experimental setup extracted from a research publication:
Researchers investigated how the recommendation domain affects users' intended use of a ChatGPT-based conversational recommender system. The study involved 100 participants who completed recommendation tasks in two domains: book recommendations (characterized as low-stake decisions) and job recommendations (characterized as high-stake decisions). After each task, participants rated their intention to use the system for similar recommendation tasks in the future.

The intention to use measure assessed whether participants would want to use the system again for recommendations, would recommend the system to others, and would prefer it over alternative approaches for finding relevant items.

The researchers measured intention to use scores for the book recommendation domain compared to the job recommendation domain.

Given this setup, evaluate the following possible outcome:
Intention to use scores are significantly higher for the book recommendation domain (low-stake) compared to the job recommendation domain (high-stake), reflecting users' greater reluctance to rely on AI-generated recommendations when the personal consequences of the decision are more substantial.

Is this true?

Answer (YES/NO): YES